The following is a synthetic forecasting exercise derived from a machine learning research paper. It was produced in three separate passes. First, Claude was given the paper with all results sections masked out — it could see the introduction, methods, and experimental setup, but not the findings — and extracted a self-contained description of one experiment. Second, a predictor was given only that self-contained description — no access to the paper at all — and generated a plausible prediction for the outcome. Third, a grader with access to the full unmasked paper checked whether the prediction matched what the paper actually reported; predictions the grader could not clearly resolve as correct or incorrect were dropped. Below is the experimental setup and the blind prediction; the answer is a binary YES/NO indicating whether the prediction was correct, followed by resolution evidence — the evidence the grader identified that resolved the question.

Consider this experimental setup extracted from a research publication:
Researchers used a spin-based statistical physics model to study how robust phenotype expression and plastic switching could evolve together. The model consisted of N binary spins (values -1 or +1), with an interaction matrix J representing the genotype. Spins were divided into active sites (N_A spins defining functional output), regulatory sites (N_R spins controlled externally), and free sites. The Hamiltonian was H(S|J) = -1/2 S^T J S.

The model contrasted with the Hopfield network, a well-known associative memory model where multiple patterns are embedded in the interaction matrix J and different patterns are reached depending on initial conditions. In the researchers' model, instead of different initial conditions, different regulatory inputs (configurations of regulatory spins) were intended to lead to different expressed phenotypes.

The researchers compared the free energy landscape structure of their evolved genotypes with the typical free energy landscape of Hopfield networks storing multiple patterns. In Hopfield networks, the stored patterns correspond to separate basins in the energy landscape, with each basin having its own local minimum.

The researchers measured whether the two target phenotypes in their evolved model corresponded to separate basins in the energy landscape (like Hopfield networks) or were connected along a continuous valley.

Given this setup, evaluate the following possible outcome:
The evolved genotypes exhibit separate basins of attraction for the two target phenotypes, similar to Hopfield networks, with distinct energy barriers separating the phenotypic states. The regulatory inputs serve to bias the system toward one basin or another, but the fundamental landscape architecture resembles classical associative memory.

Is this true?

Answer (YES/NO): NO